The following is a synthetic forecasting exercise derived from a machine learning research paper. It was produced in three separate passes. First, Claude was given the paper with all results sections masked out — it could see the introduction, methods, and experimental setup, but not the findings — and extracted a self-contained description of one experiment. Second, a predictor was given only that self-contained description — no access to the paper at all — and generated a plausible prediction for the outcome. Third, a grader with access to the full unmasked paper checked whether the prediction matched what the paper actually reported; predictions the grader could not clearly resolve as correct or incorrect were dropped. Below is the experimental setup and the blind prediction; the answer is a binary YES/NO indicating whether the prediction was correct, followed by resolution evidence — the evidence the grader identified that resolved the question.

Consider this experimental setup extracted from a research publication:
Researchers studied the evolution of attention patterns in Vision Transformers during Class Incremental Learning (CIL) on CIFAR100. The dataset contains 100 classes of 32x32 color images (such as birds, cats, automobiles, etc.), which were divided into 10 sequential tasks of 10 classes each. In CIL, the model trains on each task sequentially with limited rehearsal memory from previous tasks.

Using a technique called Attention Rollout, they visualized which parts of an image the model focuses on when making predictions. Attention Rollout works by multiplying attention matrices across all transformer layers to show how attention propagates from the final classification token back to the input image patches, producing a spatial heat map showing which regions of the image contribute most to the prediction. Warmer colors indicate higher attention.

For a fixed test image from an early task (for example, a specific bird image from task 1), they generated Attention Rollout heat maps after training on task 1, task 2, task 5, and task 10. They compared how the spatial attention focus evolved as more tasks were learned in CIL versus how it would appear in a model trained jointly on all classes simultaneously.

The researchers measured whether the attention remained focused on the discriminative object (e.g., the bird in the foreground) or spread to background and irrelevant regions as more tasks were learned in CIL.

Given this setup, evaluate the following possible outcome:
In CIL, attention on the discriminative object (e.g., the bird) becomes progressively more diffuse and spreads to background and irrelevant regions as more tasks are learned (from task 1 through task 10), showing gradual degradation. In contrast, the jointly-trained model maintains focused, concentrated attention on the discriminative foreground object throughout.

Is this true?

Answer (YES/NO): YES